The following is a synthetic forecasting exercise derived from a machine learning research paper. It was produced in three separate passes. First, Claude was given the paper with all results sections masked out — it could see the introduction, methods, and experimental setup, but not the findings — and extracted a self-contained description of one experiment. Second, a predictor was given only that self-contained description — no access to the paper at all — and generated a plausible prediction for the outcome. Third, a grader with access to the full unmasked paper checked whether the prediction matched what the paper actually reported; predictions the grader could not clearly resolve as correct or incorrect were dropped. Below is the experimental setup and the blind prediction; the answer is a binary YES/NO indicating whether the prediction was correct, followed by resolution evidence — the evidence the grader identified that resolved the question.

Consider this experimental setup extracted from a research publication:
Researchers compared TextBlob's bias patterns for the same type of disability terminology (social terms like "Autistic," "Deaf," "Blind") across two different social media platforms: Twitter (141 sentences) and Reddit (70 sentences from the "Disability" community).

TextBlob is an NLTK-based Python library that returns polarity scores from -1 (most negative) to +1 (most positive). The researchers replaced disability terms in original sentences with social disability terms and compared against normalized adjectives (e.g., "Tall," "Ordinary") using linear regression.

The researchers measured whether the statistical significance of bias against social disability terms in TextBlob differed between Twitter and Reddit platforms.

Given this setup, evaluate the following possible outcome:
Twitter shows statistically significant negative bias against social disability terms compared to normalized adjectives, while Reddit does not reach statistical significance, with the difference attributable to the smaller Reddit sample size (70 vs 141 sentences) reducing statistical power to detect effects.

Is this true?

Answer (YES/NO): NO